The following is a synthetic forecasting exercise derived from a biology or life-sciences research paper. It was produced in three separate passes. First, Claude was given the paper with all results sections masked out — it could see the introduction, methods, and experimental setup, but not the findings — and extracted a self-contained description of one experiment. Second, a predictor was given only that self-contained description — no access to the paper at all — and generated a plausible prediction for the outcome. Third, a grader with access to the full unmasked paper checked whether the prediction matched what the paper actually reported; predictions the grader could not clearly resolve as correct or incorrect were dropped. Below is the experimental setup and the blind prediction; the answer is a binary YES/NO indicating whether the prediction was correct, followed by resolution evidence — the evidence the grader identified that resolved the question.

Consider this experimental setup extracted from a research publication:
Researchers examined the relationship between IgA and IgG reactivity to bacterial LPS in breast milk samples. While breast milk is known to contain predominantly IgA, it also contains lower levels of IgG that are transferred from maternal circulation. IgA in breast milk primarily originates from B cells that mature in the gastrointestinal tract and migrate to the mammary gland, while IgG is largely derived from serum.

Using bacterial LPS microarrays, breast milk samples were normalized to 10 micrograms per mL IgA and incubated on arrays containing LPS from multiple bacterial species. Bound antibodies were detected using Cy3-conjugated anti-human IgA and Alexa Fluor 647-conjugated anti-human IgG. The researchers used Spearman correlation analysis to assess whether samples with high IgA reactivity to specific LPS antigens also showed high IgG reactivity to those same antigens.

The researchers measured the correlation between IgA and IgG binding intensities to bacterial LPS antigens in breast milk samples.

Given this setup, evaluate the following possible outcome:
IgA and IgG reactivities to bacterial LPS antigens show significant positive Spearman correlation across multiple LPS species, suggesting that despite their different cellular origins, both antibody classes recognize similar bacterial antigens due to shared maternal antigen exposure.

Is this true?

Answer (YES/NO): NO